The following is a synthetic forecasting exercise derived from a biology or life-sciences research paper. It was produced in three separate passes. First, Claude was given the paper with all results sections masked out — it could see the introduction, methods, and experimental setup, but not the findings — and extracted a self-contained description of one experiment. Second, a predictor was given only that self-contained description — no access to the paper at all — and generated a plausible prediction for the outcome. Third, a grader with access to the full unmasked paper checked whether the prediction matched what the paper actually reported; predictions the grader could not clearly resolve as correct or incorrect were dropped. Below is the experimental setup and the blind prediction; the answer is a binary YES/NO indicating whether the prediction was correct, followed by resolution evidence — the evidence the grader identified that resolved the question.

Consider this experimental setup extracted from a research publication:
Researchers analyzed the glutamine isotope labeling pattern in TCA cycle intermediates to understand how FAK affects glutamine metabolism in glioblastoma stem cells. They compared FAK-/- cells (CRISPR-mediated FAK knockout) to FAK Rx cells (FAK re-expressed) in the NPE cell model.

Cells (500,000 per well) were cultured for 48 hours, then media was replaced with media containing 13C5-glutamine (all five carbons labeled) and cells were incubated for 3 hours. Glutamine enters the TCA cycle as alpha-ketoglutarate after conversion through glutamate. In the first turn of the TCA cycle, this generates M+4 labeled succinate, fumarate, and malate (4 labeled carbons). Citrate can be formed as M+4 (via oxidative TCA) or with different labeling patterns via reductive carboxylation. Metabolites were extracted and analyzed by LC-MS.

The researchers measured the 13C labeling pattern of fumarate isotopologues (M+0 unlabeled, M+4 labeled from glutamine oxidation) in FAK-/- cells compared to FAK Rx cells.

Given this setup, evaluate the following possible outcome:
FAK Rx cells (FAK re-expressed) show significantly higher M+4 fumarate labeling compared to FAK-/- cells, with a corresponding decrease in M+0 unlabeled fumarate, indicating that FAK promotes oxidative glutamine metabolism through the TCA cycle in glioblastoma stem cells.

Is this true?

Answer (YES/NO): YES